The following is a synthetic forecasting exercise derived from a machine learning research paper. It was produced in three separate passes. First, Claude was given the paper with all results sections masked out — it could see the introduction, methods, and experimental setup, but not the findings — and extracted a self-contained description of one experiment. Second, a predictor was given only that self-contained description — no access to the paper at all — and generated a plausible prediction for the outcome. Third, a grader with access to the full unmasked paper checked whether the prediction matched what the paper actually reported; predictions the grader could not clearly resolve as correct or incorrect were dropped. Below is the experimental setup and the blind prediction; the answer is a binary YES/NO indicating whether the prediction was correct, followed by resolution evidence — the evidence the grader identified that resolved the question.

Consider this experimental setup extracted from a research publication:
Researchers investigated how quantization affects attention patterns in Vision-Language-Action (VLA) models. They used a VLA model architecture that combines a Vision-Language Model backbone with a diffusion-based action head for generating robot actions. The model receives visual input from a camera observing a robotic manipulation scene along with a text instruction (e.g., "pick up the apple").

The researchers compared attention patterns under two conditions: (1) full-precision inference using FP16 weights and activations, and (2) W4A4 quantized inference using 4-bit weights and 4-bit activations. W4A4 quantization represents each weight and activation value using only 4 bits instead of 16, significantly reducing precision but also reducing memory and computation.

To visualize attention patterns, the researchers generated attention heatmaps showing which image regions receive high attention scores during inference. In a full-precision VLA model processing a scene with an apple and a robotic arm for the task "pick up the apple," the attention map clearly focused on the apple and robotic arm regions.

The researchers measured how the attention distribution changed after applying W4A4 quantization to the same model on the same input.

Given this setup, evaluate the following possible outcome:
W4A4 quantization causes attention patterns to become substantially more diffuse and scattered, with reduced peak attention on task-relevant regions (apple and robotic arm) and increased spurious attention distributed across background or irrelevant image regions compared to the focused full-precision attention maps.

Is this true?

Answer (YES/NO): YES